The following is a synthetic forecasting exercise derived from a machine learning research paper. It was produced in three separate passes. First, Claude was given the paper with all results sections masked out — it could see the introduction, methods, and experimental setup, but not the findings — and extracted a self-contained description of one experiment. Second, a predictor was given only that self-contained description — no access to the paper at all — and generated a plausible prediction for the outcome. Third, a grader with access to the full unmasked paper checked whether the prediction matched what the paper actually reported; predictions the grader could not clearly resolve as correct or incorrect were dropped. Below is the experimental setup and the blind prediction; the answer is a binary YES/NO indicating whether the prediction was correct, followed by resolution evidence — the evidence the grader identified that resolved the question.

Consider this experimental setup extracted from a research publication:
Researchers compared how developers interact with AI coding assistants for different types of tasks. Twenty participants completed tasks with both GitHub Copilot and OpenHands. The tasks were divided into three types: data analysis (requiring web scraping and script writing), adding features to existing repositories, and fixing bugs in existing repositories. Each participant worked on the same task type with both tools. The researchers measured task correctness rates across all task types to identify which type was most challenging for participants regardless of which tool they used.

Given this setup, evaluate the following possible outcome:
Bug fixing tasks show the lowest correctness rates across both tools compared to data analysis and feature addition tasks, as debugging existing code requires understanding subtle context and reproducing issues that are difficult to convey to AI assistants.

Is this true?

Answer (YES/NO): NO